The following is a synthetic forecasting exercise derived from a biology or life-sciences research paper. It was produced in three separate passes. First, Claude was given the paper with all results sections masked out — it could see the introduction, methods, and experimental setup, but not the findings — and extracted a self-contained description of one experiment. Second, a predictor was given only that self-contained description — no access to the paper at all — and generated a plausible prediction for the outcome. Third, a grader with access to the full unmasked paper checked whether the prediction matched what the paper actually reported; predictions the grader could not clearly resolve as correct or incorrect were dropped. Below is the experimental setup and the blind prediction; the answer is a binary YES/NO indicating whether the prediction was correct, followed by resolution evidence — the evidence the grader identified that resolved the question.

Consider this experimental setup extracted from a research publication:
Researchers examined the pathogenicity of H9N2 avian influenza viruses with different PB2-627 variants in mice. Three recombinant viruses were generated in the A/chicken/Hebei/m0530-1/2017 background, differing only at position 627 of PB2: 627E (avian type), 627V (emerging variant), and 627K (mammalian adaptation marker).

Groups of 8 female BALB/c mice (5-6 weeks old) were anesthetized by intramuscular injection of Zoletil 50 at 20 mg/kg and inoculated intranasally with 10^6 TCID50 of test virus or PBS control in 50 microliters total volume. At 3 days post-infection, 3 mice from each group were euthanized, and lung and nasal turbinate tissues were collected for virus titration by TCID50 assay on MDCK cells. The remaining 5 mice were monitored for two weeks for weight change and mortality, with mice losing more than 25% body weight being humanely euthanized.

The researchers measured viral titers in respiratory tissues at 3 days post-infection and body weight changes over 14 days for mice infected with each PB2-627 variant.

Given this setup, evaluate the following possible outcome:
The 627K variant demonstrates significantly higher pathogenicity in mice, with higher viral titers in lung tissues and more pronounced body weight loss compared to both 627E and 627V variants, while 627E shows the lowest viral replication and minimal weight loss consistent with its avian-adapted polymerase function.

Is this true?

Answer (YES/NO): NO